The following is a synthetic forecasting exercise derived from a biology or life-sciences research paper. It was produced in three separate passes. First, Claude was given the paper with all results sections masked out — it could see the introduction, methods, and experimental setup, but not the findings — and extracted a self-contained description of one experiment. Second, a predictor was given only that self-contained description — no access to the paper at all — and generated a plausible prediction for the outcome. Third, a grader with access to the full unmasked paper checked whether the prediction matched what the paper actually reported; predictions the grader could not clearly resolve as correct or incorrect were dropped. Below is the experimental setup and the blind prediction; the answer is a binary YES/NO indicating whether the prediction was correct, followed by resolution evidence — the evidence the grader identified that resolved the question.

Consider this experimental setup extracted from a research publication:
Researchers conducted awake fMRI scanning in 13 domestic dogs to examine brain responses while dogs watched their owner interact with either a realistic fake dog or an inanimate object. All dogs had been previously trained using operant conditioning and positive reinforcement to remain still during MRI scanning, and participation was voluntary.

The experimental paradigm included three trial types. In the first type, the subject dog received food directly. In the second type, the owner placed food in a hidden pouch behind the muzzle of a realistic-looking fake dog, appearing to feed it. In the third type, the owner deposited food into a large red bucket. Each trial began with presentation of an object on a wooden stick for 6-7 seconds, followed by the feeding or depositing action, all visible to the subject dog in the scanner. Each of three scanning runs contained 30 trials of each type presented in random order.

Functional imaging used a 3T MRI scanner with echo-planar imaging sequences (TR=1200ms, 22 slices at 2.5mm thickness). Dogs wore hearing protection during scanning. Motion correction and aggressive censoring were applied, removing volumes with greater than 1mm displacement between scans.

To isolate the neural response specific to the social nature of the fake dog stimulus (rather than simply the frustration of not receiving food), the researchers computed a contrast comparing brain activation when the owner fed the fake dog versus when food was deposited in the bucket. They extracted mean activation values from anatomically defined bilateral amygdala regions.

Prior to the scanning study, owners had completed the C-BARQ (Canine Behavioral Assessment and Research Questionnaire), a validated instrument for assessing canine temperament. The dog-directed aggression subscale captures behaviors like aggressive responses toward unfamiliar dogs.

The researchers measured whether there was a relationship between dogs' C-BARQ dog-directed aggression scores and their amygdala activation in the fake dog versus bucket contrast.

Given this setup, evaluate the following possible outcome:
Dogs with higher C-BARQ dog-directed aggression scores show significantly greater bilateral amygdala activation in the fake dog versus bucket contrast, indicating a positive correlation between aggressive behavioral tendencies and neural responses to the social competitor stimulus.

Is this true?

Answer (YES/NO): YES